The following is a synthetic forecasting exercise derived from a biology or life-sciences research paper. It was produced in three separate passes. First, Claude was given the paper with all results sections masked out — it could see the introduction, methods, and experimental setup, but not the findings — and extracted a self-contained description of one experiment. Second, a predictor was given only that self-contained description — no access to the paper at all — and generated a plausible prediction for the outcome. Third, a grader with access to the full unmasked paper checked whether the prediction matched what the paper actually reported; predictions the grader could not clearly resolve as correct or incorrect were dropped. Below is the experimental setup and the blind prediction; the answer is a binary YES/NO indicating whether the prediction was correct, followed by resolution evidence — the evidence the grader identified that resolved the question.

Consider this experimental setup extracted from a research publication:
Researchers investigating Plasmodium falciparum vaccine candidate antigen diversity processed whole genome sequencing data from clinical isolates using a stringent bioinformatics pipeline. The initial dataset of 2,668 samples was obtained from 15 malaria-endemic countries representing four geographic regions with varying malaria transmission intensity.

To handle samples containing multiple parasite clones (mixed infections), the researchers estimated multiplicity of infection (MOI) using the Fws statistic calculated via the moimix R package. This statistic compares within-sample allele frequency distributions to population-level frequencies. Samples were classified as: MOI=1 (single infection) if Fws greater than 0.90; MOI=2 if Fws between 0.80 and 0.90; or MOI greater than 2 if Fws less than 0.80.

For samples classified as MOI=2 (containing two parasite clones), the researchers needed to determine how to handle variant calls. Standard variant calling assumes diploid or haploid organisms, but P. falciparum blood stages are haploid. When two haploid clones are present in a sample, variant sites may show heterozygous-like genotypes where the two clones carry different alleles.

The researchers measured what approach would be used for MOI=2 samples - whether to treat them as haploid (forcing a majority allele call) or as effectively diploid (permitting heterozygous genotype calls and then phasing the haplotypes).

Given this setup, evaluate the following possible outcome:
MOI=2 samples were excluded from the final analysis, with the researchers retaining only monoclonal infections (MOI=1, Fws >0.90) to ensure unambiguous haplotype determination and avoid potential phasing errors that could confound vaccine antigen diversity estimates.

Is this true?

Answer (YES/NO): NO